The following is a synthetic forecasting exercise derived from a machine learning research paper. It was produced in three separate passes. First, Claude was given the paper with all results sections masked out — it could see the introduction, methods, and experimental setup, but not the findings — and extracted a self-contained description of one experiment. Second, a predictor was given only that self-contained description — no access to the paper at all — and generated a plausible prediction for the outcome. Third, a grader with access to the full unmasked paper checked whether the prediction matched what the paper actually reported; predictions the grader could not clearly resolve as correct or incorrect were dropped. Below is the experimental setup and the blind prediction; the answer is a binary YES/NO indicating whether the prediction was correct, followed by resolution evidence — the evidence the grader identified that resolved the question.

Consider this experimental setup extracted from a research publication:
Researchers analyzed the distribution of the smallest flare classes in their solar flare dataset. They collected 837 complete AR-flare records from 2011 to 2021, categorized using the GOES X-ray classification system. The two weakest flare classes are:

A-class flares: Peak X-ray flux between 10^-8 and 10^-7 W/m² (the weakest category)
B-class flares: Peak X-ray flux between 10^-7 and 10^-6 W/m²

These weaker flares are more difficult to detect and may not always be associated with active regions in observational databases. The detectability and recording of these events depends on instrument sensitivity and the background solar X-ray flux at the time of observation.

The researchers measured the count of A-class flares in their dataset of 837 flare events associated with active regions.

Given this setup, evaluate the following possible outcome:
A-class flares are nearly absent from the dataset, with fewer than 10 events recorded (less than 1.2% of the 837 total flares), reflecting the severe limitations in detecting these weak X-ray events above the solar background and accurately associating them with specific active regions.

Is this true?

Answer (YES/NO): YES